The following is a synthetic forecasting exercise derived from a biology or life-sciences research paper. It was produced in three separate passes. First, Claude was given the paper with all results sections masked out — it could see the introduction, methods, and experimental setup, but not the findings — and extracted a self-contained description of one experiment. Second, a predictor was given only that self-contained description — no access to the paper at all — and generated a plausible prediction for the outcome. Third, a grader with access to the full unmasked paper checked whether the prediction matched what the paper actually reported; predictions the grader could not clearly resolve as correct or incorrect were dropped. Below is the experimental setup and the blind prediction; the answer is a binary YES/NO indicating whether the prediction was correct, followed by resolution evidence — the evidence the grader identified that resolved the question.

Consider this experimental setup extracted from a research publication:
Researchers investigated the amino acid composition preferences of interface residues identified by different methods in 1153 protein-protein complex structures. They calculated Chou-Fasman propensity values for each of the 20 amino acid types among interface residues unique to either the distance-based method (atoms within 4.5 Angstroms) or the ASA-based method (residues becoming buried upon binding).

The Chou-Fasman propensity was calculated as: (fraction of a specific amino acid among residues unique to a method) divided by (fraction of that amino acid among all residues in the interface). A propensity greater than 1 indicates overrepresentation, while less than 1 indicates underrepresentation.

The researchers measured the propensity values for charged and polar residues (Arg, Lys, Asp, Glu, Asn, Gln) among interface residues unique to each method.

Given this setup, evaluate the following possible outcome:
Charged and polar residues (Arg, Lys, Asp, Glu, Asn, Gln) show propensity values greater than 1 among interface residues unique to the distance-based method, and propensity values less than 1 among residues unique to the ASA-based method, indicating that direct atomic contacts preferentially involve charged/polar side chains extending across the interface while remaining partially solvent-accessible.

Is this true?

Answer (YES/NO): NO